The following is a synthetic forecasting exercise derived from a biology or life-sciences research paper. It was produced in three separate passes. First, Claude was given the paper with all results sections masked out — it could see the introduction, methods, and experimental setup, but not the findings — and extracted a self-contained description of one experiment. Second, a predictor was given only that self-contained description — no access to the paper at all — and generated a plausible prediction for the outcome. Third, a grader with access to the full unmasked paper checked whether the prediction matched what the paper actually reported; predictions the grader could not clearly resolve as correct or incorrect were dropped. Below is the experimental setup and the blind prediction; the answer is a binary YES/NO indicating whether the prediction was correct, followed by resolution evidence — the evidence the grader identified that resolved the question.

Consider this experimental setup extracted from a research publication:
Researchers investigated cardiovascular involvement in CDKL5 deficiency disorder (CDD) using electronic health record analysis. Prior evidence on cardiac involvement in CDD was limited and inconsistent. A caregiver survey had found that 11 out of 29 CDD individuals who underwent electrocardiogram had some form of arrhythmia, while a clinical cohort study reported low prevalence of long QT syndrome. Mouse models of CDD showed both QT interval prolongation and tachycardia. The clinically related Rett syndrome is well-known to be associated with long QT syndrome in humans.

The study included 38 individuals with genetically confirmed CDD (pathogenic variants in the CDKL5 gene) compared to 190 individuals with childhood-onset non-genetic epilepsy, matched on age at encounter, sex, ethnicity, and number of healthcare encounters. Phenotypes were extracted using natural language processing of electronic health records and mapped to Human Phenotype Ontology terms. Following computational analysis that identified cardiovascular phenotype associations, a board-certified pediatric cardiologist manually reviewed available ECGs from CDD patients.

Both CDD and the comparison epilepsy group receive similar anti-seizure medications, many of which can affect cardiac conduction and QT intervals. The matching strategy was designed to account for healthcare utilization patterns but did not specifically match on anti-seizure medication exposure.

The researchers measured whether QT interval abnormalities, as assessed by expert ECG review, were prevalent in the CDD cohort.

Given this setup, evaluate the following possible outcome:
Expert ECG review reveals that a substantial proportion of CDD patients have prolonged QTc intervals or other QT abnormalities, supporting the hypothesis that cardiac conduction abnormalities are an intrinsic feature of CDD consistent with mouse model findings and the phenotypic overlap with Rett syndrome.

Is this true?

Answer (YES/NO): NO